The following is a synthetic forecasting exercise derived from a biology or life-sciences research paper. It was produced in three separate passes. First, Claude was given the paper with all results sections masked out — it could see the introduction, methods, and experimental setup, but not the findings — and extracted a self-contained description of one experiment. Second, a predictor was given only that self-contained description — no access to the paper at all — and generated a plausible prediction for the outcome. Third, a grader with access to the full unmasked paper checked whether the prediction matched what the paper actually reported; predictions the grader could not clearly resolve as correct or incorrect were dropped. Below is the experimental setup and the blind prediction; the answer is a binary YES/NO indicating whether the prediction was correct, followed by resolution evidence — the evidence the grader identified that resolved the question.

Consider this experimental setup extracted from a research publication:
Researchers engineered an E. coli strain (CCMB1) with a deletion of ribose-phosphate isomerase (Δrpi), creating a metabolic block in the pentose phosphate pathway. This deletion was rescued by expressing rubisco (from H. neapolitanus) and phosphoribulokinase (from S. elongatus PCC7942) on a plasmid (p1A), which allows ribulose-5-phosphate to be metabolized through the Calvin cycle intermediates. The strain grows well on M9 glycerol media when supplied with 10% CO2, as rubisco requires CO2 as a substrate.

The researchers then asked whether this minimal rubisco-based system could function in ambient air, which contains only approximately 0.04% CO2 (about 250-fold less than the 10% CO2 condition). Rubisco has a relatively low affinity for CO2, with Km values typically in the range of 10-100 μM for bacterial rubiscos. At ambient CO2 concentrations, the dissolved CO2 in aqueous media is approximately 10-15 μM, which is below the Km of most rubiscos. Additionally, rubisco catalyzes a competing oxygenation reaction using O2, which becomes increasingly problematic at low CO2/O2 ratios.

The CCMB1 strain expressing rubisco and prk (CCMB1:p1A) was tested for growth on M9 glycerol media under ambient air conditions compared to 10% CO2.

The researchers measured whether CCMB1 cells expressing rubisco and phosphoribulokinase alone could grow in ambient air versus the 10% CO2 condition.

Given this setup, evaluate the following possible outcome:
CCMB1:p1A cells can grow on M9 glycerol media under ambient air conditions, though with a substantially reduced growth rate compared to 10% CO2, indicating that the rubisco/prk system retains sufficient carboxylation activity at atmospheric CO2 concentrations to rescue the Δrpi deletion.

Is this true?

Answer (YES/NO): NO